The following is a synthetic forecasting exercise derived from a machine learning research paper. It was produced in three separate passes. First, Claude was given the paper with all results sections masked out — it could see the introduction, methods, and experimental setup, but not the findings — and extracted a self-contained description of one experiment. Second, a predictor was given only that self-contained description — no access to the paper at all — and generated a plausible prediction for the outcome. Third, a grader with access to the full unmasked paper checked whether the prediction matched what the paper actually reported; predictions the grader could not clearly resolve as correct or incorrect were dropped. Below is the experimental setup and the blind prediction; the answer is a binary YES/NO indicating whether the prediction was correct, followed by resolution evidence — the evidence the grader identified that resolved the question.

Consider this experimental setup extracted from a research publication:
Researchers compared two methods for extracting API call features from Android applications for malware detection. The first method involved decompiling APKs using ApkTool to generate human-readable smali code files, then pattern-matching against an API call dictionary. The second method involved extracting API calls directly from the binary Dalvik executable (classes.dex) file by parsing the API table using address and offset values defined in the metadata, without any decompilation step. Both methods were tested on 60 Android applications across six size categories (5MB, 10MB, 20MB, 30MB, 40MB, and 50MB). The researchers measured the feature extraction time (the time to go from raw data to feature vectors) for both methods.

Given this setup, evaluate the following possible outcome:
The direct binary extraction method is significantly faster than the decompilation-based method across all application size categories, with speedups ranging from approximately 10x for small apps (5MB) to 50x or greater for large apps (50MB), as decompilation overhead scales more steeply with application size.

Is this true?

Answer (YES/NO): NO